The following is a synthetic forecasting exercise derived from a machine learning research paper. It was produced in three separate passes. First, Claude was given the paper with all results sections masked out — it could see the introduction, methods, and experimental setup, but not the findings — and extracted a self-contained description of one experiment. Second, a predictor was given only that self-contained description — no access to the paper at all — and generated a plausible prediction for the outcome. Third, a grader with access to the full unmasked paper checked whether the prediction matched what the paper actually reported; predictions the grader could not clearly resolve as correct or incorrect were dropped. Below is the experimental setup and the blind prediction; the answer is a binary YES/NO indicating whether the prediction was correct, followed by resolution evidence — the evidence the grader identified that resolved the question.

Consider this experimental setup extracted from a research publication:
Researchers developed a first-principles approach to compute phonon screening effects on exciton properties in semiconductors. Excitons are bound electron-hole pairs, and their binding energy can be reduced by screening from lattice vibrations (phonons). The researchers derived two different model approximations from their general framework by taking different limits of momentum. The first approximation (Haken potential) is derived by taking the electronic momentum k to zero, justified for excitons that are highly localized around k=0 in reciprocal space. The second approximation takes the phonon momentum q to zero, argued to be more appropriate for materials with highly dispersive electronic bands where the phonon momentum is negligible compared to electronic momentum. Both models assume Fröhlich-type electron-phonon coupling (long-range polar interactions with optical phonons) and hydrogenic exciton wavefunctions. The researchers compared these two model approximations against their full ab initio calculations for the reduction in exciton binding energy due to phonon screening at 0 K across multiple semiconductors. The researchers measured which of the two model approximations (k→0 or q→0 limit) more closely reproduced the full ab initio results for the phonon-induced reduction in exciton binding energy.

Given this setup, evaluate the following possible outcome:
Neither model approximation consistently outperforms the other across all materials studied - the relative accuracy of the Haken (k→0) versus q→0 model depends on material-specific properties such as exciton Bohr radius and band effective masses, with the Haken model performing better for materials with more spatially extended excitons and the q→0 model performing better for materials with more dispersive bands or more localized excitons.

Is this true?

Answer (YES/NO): NO